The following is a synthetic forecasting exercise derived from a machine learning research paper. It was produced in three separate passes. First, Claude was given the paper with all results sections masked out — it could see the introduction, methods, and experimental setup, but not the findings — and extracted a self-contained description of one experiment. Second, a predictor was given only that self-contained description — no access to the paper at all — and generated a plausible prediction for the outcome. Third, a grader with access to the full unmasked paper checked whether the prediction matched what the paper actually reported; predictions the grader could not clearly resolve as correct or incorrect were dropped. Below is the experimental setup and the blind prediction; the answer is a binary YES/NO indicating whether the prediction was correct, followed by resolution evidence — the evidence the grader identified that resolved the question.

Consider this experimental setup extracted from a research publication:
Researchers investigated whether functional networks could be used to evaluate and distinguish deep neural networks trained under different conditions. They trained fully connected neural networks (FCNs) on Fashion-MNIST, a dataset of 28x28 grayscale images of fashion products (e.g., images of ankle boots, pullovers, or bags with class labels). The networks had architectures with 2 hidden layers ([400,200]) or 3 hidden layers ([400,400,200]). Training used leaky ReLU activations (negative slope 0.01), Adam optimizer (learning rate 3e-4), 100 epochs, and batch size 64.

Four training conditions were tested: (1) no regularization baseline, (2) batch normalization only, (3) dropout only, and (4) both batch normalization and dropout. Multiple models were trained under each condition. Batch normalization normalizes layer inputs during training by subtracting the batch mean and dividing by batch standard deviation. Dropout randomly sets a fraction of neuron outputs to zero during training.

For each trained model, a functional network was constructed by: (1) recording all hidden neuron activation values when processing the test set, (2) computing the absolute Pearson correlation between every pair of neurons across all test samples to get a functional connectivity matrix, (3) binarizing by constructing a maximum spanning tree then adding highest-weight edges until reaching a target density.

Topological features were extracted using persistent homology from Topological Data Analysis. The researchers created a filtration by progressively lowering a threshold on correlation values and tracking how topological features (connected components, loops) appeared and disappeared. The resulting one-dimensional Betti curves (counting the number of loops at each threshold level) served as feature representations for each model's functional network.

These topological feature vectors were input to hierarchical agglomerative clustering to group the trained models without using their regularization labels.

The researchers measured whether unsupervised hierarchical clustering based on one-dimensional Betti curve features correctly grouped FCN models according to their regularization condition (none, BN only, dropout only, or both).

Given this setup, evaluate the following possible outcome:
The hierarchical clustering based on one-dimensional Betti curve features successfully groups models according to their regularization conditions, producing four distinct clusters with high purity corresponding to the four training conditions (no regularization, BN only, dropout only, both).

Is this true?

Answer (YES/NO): NO